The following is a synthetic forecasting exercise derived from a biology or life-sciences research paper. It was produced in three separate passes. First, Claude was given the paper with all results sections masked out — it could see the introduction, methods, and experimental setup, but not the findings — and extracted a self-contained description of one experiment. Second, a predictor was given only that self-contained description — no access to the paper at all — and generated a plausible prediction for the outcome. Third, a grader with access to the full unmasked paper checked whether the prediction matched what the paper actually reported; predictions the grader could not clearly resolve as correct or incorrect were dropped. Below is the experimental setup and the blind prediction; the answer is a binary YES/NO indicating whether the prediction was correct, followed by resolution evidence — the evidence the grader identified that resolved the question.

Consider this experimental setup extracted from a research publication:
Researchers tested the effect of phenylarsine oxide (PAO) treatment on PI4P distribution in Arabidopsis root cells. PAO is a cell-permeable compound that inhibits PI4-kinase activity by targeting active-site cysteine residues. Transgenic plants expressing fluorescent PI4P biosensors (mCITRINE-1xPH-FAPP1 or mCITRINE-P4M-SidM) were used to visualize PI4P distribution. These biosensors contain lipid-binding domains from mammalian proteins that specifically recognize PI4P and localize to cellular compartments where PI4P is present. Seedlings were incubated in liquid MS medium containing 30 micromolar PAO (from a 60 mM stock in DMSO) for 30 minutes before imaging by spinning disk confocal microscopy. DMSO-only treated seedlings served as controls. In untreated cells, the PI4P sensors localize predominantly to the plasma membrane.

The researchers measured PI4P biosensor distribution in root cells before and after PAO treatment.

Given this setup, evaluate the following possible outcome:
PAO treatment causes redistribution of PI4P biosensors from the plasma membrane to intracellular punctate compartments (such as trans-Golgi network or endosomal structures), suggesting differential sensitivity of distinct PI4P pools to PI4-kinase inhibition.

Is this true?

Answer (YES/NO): NO